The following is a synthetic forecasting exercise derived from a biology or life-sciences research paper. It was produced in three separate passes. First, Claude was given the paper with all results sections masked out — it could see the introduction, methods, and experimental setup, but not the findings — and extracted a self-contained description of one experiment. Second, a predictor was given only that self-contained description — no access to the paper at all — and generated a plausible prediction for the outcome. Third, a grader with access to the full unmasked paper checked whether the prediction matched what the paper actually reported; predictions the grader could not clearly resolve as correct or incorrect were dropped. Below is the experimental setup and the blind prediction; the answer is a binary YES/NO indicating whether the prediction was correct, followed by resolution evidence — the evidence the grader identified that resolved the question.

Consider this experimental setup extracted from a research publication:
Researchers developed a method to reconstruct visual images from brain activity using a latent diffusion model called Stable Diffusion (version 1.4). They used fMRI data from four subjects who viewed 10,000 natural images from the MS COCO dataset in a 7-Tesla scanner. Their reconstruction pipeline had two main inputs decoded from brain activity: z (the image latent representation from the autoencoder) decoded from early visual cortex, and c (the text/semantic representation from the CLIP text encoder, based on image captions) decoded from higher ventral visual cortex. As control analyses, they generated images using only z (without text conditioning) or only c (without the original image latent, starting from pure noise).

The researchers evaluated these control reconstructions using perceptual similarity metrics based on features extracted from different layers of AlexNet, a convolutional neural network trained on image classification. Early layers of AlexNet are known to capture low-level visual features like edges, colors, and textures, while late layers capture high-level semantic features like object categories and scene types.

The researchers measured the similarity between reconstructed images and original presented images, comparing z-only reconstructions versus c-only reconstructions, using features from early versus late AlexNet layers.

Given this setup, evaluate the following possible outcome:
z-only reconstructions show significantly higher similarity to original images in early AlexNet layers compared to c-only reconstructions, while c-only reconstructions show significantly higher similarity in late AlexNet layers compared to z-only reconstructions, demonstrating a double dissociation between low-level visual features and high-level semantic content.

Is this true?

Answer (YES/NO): YES